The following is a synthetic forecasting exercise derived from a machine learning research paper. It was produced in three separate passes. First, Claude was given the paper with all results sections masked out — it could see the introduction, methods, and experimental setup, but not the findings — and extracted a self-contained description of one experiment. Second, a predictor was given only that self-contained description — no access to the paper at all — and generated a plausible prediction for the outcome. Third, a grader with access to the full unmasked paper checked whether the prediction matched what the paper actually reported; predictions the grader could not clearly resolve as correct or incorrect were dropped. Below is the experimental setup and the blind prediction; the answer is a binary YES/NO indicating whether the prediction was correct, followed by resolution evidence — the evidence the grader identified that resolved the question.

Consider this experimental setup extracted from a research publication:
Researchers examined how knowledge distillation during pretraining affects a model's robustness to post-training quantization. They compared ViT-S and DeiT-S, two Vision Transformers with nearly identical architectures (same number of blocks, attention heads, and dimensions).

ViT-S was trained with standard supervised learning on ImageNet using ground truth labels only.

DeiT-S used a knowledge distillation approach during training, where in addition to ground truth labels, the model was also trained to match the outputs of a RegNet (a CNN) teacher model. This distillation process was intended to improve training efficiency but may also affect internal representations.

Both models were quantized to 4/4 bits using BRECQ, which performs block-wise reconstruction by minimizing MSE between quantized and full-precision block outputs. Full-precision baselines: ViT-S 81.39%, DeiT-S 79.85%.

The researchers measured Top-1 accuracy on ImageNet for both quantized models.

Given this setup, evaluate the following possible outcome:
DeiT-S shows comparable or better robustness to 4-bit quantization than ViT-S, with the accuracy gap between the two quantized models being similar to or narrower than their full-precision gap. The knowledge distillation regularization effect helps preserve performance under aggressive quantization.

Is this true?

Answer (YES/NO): NO